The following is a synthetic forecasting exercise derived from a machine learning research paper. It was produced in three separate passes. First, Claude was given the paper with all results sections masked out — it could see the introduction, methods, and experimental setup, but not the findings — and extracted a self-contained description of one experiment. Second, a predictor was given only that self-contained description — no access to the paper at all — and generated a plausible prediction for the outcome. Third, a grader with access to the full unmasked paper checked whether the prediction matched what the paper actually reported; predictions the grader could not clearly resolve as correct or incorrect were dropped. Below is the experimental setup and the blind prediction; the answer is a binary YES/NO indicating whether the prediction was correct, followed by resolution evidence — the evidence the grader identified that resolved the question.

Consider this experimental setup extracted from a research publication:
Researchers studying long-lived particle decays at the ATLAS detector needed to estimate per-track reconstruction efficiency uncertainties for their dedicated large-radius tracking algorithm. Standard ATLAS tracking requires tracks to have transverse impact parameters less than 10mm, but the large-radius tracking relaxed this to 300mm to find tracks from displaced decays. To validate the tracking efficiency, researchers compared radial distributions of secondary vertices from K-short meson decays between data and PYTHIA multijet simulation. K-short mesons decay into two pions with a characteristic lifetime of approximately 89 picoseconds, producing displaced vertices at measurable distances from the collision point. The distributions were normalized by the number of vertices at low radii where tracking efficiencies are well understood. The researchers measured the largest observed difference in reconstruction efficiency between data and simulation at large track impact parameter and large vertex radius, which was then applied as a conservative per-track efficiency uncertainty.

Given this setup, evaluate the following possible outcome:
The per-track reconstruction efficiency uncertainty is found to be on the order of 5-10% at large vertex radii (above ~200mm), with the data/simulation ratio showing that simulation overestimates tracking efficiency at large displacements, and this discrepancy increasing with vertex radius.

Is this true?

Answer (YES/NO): NO